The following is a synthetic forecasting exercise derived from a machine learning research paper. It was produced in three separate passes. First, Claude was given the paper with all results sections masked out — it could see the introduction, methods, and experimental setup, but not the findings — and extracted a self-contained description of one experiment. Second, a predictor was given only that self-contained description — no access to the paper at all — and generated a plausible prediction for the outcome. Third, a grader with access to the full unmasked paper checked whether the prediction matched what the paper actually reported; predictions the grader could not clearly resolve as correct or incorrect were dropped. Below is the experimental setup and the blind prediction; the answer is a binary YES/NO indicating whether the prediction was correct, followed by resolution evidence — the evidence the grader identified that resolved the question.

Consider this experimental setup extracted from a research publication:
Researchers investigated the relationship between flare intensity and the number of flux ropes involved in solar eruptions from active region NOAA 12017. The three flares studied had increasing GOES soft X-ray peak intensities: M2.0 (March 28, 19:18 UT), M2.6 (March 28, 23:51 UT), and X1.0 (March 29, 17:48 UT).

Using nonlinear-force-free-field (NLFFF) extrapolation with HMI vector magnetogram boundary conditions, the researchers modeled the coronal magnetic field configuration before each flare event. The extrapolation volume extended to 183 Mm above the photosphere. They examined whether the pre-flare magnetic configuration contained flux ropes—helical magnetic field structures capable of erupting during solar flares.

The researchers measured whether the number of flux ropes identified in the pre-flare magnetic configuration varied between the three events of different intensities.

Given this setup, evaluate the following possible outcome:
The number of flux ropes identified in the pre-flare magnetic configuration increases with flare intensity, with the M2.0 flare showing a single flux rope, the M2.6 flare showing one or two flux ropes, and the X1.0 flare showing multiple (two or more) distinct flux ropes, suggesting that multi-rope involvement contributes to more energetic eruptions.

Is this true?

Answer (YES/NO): NO